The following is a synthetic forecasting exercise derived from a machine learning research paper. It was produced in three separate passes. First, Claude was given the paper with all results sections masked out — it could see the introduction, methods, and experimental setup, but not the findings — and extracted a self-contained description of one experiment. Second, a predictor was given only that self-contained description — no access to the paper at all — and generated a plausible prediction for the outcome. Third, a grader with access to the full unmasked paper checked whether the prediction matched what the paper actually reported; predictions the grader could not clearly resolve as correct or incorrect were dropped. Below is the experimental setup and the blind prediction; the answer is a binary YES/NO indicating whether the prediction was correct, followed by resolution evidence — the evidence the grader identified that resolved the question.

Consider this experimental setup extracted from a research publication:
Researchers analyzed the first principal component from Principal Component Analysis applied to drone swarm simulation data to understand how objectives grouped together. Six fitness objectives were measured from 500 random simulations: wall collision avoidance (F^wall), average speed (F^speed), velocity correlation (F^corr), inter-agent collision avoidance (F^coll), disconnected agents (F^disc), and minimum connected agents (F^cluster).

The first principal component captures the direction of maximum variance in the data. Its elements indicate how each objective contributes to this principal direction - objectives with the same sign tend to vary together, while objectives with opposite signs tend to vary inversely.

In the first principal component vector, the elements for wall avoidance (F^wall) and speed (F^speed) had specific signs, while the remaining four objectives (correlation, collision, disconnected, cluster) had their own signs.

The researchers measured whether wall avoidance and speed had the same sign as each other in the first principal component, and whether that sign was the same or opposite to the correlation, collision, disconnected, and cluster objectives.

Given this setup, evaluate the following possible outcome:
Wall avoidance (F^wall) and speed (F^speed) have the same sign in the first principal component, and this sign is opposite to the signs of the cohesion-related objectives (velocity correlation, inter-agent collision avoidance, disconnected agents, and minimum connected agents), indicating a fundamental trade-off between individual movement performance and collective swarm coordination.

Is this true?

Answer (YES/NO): YES